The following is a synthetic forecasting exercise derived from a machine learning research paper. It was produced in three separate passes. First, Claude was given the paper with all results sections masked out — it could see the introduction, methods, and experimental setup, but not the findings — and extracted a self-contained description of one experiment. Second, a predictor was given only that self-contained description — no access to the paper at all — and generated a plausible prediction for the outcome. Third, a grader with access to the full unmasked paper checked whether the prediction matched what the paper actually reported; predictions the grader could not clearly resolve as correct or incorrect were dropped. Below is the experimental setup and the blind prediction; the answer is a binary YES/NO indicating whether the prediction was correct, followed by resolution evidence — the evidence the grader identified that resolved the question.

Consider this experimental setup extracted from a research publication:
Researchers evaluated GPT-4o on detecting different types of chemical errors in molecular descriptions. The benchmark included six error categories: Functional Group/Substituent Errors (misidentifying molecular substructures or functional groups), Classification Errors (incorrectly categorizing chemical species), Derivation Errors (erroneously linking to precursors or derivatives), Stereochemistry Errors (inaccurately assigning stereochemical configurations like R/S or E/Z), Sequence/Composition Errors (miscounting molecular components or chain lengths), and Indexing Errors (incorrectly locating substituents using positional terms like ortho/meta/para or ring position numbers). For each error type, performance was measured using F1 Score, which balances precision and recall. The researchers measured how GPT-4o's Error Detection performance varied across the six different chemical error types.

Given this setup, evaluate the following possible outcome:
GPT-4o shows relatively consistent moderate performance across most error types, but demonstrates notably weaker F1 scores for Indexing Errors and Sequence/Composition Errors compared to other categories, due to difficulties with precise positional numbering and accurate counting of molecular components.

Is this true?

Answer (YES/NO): YES